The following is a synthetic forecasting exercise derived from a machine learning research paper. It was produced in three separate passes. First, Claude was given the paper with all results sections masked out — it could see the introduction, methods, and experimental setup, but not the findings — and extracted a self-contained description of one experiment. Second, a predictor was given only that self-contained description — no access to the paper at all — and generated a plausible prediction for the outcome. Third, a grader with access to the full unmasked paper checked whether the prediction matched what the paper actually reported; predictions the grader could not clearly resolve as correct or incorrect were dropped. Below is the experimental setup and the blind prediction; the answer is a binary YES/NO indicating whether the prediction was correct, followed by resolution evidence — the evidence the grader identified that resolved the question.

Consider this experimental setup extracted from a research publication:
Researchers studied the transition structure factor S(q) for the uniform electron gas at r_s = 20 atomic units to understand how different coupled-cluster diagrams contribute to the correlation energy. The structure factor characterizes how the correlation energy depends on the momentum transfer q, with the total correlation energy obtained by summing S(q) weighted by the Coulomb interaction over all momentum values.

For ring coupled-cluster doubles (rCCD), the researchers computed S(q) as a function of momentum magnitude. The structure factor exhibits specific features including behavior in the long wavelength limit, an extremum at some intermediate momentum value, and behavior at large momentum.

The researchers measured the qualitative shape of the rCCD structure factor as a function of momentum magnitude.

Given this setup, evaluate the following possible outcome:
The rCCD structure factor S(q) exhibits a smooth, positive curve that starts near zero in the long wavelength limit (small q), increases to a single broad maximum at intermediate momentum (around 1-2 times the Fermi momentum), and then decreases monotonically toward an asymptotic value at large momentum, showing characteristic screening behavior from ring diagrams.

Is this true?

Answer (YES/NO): NO